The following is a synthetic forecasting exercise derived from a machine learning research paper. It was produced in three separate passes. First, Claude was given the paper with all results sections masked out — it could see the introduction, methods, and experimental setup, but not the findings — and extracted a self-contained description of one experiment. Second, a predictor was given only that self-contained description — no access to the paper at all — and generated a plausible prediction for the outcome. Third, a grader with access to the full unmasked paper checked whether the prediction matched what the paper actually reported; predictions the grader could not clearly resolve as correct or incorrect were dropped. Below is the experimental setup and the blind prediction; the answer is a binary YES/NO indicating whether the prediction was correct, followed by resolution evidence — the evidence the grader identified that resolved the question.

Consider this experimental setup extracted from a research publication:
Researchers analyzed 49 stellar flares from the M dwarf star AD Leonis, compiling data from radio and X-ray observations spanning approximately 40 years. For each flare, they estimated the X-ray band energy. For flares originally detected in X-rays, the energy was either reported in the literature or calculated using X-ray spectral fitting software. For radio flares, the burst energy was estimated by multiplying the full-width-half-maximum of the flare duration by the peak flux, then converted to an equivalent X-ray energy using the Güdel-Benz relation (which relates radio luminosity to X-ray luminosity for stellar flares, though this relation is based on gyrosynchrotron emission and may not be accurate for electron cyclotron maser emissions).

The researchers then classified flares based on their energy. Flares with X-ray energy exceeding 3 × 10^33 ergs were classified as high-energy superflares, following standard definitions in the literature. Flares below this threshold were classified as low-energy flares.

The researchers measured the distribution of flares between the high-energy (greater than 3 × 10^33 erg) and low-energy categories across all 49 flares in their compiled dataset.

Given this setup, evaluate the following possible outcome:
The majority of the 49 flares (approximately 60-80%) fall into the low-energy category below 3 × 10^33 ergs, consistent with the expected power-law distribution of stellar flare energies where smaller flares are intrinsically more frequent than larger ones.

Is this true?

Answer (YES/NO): NO